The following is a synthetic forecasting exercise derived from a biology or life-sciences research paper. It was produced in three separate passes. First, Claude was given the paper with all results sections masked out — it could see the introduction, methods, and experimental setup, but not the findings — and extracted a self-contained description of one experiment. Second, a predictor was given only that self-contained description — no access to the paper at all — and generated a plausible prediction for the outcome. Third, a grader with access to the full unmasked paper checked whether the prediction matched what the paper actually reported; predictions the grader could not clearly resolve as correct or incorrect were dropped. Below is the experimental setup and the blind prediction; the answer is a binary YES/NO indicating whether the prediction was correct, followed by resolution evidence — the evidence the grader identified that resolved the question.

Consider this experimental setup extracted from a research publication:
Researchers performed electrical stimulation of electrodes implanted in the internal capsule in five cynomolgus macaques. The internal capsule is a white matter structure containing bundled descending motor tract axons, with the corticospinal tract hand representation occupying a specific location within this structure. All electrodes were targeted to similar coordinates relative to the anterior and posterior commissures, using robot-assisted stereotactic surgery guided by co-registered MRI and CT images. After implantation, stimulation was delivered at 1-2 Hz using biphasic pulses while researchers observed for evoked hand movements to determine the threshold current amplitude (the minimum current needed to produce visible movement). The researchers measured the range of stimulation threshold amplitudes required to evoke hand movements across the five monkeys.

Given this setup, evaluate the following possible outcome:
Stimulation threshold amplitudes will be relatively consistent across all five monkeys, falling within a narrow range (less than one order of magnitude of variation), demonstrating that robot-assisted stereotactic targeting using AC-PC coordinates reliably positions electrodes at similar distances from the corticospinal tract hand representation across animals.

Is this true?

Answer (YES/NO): YES